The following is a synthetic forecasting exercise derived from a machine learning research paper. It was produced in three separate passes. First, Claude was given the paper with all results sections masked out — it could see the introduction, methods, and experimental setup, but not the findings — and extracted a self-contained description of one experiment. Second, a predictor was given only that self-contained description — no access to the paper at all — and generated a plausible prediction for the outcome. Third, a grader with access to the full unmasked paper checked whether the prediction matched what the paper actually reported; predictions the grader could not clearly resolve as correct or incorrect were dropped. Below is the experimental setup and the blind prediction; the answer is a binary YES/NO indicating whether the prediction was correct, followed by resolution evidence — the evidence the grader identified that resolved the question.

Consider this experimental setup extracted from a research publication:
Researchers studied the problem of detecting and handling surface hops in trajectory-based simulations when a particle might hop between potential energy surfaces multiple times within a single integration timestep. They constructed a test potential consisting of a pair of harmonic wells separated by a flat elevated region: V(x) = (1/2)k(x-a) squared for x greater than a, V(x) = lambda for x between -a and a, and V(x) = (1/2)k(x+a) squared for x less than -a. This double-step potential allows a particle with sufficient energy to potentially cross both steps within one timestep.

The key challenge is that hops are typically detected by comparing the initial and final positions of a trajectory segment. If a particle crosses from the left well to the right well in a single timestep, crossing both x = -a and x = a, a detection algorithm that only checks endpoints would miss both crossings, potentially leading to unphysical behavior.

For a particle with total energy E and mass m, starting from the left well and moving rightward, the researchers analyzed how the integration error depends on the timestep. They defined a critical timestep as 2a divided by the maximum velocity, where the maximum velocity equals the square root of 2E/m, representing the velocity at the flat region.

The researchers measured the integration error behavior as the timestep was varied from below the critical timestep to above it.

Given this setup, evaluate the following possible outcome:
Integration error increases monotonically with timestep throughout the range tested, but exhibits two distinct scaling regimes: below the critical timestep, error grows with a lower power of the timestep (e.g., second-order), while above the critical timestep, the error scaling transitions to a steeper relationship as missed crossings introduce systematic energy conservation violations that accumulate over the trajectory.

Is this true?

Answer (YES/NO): NO